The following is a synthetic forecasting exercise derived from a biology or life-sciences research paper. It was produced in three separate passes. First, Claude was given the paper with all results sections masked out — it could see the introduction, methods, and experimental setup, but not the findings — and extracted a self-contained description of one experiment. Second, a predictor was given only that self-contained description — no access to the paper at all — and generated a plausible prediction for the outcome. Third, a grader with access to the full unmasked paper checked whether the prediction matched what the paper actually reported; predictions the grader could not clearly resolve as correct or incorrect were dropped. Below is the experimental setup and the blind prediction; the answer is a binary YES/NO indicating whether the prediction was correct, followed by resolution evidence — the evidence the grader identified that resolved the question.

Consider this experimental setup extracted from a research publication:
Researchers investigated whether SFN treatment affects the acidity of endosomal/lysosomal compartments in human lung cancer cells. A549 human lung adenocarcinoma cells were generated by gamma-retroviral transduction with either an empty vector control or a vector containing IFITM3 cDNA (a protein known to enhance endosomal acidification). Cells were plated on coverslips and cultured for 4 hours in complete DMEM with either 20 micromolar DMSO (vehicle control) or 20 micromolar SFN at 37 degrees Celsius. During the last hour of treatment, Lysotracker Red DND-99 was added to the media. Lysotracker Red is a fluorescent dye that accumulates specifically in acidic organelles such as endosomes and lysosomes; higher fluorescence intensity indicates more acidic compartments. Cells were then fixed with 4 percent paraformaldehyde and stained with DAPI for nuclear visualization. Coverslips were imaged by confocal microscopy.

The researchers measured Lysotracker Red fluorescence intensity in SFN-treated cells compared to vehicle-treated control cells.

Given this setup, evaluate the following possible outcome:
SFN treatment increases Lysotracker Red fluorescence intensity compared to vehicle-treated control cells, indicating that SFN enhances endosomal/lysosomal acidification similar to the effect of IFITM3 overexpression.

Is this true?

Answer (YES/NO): NO